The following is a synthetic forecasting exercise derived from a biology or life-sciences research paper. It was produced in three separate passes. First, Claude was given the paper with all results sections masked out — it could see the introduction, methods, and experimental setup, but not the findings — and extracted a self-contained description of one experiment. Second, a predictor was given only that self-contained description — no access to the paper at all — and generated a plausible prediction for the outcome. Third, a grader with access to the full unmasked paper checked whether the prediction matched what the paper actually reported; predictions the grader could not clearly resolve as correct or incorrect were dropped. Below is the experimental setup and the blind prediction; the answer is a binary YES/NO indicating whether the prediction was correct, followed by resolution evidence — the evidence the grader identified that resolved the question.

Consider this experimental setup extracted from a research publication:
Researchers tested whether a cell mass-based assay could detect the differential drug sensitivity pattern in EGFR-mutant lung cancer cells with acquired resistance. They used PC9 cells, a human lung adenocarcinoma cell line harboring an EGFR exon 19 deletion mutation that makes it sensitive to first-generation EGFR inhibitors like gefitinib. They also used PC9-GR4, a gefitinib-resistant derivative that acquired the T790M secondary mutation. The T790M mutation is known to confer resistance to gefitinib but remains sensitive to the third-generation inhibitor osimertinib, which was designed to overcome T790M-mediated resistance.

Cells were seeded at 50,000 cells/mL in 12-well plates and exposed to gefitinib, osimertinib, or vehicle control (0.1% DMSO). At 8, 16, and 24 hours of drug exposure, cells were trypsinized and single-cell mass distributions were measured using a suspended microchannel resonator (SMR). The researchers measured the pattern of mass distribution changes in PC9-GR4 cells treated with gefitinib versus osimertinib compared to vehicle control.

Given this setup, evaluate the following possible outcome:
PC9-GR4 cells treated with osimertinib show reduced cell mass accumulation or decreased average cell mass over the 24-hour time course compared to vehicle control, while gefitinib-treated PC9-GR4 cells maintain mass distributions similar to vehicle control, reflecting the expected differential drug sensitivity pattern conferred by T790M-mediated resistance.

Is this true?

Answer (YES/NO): YES